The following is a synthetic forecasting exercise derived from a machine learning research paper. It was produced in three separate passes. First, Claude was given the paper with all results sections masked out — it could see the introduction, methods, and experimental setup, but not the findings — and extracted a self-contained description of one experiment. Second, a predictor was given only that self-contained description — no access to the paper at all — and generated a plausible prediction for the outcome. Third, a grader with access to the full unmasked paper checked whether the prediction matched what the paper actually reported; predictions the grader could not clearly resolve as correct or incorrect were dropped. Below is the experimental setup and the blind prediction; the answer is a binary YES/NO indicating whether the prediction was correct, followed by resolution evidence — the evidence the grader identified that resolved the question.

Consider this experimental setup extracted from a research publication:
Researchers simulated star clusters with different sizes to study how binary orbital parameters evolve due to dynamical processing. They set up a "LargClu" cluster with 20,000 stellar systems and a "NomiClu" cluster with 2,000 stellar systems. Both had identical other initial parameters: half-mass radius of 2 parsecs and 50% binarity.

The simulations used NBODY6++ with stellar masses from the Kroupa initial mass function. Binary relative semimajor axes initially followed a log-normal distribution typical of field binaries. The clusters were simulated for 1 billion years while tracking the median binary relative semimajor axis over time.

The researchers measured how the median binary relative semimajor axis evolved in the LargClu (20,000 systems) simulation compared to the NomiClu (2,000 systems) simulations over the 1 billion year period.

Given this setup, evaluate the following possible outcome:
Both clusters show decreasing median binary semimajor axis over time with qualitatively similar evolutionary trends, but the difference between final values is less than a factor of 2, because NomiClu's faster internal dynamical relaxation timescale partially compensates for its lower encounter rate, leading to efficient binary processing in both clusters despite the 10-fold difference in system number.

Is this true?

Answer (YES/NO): NO